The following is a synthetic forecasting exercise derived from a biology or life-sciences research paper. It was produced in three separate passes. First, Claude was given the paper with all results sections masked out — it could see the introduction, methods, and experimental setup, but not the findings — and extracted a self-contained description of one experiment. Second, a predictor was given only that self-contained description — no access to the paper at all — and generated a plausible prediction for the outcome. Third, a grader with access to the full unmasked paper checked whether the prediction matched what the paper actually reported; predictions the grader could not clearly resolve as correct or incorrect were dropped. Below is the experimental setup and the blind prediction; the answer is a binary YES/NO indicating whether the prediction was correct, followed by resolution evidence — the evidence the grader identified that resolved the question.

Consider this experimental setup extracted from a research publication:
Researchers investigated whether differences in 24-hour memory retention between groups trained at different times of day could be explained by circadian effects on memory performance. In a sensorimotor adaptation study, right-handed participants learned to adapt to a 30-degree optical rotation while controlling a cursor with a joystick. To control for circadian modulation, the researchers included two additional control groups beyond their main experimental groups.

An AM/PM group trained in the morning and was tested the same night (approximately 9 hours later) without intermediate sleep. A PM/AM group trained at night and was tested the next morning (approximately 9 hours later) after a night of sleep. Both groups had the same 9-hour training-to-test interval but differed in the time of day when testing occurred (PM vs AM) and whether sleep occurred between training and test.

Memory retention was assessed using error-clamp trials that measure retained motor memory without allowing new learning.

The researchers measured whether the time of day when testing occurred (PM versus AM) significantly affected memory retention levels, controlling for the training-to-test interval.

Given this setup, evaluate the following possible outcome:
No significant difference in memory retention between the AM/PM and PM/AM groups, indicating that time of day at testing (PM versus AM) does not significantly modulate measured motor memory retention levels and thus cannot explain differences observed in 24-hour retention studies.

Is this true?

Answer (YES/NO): NO